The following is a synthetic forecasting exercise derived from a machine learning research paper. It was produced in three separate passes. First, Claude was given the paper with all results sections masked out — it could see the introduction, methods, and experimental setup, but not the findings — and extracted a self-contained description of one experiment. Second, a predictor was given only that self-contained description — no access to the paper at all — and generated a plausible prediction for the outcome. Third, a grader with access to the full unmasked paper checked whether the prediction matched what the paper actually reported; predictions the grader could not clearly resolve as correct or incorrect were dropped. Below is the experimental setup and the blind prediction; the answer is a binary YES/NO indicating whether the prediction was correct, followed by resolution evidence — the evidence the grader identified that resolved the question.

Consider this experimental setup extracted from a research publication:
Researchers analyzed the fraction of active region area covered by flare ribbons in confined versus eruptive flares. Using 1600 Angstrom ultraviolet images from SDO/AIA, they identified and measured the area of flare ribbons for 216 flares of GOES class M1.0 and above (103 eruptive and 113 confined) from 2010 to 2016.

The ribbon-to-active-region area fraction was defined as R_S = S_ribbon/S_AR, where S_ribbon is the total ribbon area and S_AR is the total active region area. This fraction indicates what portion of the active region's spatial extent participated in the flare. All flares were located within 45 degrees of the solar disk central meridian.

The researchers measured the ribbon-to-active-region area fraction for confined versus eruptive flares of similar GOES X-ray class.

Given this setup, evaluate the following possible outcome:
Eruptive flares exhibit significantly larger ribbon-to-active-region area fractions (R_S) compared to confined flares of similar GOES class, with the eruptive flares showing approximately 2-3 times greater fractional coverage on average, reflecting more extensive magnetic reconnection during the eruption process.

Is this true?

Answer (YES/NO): YES